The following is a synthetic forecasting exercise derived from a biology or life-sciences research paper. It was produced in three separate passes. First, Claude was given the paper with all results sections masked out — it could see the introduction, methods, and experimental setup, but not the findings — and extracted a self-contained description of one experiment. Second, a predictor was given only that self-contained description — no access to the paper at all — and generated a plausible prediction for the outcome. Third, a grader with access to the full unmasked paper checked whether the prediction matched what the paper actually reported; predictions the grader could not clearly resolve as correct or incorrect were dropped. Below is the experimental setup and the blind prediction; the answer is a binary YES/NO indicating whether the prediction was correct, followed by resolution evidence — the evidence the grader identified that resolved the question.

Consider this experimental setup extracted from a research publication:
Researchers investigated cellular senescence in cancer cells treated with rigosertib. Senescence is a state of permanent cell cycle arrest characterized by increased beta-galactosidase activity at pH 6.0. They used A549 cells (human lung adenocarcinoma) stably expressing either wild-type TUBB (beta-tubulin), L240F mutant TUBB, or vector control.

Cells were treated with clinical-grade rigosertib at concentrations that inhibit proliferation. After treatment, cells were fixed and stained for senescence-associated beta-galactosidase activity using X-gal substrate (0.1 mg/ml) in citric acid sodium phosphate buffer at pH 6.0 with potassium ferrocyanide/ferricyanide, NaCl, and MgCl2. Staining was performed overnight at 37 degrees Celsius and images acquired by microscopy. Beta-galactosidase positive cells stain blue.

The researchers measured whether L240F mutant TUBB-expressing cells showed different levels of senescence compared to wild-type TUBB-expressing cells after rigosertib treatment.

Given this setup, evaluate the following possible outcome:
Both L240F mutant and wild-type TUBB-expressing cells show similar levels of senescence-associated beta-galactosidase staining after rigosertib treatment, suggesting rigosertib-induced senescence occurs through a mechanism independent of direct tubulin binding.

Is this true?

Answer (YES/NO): YES